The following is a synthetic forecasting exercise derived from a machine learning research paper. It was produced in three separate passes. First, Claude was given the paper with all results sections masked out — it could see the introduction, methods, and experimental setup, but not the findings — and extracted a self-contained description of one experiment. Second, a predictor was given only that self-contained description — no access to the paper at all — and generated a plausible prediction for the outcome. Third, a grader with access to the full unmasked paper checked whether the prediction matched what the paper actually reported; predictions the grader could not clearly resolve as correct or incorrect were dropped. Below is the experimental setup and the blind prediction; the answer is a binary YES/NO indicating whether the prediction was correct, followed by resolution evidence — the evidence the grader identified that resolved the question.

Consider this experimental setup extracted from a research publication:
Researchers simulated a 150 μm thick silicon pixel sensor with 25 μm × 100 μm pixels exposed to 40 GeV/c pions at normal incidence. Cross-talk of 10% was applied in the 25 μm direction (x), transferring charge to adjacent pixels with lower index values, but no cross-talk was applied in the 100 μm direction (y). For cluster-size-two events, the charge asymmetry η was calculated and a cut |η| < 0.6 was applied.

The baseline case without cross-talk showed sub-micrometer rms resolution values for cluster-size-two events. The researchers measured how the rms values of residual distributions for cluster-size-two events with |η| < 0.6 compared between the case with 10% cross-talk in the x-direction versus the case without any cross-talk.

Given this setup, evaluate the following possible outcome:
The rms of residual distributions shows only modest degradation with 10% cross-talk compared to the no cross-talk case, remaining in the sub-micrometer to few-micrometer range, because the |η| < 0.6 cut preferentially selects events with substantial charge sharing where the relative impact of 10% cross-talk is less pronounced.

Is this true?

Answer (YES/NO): NO